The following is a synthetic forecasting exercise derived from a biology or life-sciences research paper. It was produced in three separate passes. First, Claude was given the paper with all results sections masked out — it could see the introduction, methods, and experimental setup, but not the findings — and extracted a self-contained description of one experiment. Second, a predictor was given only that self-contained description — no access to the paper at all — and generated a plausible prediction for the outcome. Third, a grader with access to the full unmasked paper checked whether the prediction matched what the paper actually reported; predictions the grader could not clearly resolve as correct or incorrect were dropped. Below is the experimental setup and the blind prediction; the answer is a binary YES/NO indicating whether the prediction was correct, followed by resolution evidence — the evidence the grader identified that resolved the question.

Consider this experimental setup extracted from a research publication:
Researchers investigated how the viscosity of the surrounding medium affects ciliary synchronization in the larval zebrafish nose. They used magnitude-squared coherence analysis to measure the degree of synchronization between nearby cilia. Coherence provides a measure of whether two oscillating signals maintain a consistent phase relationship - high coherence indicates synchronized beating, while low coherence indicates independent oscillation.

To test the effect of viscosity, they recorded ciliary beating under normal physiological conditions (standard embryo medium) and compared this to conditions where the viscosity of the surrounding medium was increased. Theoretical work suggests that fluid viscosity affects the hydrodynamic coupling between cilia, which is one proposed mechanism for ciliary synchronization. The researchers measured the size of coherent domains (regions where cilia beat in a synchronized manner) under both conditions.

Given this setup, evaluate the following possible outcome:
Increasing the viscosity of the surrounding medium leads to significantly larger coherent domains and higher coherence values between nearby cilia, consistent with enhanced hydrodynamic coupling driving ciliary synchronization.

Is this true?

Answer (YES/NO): YES